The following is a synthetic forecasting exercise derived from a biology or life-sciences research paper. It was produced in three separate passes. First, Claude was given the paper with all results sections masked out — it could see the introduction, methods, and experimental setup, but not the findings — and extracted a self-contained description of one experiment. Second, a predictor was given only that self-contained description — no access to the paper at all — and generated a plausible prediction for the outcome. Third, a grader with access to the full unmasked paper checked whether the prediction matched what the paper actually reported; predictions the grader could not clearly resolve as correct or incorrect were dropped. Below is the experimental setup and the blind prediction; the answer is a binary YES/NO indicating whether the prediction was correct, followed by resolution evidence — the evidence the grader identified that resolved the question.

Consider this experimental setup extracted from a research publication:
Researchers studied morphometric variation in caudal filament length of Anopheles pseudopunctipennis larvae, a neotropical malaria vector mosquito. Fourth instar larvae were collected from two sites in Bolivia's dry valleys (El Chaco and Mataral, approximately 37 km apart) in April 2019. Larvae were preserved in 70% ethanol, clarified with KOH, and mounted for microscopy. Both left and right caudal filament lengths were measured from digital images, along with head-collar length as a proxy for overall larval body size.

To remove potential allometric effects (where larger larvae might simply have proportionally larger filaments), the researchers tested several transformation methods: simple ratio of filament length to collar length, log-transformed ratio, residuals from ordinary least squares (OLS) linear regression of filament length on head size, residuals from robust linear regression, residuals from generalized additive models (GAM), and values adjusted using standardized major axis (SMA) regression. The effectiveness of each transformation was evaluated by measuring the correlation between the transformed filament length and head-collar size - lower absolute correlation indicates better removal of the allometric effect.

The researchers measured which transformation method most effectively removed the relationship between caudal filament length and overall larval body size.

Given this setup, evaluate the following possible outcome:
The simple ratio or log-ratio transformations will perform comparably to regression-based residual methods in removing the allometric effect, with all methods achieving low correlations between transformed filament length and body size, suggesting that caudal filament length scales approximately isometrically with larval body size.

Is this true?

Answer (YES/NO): NO